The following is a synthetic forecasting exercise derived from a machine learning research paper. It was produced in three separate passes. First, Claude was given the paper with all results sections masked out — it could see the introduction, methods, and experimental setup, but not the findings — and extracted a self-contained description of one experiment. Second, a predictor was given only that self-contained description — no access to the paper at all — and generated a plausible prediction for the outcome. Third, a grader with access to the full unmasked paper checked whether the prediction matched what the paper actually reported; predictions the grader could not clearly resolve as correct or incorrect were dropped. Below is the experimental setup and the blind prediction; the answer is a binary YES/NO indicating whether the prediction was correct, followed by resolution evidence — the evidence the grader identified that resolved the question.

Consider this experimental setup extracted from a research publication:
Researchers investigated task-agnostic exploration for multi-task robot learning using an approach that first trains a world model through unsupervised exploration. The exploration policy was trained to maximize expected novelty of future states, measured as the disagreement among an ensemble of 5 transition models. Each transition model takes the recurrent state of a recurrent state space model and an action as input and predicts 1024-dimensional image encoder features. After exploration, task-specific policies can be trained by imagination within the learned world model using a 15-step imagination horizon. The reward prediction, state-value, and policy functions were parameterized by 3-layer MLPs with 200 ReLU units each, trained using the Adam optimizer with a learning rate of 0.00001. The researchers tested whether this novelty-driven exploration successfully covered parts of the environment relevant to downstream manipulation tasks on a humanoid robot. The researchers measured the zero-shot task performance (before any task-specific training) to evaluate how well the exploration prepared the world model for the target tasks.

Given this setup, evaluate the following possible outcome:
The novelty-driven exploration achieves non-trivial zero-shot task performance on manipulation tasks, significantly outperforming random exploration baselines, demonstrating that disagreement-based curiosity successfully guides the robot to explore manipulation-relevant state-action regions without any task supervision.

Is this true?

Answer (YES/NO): NO